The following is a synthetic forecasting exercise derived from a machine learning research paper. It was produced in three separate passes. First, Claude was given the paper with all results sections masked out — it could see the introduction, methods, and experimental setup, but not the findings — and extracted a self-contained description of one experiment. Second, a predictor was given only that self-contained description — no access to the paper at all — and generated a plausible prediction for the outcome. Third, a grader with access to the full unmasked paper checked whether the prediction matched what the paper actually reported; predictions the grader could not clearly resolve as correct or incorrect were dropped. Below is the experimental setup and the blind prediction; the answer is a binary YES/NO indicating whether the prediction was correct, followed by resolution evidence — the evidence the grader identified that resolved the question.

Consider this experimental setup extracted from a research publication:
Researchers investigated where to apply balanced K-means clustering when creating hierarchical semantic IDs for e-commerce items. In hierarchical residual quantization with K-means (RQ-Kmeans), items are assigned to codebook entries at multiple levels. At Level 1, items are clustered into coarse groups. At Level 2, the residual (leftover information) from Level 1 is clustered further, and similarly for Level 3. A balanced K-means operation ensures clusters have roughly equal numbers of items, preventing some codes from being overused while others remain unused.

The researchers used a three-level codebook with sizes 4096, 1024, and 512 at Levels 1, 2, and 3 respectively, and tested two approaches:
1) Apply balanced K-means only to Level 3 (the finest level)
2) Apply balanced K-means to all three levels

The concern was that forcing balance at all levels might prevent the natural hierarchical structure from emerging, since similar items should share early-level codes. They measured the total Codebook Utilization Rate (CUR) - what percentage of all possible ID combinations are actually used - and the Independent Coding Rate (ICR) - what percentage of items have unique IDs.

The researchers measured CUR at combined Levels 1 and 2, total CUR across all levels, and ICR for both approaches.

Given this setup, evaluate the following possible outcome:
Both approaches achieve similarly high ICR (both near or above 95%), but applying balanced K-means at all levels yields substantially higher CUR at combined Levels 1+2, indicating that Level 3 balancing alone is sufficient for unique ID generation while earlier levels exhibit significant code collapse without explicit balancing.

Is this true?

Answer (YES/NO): NO